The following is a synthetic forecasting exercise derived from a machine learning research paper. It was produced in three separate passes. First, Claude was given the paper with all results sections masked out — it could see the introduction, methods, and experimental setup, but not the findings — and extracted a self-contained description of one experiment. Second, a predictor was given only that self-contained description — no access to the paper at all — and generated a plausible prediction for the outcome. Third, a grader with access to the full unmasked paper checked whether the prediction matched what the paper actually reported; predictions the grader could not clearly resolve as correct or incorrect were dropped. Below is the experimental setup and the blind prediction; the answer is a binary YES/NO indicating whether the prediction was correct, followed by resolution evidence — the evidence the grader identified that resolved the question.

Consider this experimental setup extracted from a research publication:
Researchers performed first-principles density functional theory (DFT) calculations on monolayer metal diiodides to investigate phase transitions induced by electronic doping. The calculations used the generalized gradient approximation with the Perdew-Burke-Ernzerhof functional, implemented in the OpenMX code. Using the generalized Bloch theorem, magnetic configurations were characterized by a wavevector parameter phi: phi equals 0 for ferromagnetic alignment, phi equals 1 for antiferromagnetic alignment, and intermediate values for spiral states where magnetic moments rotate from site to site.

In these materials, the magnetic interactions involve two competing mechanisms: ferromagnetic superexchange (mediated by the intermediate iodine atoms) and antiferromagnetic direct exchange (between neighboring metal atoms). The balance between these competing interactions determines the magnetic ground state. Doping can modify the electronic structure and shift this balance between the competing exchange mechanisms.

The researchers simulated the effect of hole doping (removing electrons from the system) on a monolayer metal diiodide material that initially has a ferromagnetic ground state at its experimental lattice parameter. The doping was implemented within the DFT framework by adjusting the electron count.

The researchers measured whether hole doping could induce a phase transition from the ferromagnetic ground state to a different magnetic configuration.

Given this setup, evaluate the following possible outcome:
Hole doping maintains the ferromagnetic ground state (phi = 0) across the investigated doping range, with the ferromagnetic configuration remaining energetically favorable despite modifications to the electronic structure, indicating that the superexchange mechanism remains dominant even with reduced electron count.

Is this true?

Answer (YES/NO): NO